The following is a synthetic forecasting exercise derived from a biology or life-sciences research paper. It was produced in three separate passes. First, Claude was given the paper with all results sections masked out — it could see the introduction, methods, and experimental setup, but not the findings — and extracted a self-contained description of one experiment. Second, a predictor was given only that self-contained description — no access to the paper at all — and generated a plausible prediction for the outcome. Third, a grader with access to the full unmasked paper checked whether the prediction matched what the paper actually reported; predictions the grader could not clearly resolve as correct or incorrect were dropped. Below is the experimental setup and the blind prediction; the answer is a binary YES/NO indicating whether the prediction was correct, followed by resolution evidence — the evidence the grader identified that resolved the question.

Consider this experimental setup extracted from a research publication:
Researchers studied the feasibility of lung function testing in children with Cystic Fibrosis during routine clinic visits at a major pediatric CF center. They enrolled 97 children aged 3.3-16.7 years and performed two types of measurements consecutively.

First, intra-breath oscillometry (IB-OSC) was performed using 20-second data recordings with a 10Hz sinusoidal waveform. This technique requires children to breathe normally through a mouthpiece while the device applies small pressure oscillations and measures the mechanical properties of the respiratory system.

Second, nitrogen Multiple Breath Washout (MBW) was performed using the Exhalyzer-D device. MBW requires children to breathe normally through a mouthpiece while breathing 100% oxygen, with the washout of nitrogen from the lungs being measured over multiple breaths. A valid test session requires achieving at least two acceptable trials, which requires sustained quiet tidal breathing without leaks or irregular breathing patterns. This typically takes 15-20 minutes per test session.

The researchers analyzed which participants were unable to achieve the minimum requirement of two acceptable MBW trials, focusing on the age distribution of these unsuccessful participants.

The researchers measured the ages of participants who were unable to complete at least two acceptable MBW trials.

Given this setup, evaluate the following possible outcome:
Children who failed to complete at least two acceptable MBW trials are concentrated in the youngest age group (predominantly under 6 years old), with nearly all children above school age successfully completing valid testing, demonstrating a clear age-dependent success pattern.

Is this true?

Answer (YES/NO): NO